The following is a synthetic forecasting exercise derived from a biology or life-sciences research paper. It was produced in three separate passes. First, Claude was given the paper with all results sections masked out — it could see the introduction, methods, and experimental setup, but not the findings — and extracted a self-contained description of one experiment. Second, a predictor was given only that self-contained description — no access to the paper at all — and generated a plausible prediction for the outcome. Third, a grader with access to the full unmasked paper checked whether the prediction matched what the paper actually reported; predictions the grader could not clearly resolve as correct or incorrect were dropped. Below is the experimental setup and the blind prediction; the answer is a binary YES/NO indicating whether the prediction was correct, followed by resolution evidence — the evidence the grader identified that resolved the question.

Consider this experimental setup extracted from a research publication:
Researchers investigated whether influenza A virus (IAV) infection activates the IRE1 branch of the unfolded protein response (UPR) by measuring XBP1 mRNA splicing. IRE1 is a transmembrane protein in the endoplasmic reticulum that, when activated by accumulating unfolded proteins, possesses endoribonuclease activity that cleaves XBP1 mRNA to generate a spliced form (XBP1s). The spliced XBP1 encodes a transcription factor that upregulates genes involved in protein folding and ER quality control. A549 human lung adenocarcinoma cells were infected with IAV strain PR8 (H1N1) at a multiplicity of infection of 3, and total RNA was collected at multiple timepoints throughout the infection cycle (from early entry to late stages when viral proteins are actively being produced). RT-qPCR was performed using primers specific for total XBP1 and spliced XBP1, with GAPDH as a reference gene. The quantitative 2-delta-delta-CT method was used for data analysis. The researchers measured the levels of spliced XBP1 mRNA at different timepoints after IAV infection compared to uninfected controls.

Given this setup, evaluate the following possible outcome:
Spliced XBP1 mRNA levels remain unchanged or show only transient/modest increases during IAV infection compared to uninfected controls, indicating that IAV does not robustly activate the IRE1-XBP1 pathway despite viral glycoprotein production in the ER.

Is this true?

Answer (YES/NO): NO